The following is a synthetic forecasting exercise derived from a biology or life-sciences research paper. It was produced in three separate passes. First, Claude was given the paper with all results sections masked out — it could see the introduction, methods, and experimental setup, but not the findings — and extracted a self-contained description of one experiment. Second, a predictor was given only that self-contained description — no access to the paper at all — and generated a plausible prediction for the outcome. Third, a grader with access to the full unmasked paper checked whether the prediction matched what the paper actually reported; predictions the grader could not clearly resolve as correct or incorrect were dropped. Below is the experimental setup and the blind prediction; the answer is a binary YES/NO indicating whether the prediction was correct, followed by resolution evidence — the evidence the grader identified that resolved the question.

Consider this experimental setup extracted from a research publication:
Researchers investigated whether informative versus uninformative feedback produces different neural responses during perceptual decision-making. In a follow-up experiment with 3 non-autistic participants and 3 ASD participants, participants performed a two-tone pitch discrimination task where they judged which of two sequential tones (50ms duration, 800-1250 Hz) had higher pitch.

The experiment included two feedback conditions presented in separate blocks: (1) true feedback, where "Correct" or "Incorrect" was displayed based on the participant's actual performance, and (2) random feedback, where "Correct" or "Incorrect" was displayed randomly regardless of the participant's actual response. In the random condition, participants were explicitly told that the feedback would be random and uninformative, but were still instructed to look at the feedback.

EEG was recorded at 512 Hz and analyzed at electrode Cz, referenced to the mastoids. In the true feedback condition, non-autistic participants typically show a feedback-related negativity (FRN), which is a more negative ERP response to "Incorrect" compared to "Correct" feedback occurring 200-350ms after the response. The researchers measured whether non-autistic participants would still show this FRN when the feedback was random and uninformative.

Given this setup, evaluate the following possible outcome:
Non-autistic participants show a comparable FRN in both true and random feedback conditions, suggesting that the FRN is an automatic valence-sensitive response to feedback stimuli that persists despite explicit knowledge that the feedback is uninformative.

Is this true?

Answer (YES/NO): NO